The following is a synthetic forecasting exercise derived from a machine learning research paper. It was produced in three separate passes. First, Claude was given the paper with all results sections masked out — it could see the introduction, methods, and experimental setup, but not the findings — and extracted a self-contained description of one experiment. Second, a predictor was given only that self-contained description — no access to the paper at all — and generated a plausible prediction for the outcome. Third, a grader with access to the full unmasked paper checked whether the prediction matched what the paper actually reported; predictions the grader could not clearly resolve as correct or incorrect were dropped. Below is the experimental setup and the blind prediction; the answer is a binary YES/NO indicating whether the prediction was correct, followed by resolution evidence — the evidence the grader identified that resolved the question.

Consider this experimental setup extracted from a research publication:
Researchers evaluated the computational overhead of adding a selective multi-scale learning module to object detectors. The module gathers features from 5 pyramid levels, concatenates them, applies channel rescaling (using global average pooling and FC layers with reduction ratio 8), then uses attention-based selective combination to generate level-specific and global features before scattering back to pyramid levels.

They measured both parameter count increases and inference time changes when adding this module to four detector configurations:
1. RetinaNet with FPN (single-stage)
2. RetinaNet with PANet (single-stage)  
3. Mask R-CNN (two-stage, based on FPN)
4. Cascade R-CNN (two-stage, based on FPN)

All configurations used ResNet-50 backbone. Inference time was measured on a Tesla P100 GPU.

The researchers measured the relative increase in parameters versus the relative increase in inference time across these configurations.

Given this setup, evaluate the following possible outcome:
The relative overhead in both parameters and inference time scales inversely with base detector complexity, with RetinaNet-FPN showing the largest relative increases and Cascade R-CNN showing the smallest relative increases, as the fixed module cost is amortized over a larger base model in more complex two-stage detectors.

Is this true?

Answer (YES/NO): NO